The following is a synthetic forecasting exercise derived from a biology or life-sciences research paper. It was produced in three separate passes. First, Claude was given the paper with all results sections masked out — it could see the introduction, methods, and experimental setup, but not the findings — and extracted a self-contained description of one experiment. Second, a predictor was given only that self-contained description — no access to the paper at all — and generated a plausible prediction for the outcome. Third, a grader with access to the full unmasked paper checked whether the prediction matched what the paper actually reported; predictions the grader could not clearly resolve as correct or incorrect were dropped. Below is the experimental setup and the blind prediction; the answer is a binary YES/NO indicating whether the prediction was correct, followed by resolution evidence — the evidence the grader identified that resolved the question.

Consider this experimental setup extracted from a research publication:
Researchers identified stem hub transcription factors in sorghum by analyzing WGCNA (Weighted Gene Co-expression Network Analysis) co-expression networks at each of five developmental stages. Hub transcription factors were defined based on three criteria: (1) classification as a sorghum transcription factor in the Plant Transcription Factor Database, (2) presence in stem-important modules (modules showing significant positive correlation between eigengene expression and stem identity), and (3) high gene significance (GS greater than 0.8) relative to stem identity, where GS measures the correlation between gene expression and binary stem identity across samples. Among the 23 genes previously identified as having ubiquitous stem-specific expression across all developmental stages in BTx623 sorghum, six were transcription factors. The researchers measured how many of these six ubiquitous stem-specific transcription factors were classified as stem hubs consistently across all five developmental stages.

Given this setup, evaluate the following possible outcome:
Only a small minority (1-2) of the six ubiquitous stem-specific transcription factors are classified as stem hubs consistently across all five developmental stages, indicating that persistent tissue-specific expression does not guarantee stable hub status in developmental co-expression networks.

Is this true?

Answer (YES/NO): YES